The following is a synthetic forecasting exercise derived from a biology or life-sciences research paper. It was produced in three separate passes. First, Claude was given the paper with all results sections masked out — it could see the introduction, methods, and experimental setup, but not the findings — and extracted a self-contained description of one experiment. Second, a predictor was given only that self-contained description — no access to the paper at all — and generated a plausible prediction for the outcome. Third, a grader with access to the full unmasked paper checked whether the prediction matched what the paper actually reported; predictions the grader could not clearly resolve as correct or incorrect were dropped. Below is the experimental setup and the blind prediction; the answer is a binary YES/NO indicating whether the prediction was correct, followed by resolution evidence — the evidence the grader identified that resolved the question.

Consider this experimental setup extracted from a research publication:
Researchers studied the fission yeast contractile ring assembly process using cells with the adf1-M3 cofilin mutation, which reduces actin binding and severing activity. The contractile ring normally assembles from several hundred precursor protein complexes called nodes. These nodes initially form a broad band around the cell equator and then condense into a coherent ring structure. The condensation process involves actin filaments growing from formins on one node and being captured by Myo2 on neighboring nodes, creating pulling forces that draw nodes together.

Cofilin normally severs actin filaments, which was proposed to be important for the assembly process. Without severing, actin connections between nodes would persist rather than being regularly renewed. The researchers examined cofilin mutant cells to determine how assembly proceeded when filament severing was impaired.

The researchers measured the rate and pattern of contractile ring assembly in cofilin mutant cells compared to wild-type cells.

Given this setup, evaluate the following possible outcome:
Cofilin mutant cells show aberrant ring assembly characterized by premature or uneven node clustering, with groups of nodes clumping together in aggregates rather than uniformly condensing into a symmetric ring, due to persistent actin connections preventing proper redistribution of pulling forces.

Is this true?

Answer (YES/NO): YES